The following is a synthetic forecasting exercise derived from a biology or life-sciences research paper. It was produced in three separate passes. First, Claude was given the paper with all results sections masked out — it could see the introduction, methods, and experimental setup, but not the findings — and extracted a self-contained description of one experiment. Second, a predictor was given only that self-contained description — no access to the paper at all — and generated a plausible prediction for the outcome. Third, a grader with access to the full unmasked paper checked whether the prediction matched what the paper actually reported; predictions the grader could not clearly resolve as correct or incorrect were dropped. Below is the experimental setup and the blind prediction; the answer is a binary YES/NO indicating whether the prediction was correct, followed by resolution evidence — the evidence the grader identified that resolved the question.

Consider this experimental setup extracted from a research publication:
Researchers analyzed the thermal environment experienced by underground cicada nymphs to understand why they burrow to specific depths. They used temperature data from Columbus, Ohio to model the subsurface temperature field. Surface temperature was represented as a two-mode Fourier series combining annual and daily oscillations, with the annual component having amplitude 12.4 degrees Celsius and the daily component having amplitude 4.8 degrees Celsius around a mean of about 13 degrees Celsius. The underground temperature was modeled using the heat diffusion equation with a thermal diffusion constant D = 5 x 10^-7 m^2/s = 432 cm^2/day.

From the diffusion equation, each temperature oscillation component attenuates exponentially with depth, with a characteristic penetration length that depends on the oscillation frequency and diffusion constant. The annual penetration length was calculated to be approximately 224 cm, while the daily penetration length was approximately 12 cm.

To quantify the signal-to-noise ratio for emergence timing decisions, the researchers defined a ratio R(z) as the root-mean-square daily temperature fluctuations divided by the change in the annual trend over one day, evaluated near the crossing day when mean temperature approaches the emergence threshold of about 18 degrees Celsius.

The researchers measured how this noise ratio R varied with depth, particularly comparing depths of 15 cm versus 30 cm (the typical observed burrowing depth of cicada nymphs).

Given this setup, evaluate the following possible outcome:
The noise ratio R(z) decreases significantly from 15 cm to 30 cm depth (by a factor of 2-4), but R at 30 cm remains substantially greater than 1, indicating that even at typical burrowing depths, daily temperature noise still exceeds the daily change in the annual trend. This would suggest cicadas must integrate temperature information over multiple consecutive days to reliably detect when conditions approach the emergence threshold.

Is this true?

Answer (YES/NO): NO